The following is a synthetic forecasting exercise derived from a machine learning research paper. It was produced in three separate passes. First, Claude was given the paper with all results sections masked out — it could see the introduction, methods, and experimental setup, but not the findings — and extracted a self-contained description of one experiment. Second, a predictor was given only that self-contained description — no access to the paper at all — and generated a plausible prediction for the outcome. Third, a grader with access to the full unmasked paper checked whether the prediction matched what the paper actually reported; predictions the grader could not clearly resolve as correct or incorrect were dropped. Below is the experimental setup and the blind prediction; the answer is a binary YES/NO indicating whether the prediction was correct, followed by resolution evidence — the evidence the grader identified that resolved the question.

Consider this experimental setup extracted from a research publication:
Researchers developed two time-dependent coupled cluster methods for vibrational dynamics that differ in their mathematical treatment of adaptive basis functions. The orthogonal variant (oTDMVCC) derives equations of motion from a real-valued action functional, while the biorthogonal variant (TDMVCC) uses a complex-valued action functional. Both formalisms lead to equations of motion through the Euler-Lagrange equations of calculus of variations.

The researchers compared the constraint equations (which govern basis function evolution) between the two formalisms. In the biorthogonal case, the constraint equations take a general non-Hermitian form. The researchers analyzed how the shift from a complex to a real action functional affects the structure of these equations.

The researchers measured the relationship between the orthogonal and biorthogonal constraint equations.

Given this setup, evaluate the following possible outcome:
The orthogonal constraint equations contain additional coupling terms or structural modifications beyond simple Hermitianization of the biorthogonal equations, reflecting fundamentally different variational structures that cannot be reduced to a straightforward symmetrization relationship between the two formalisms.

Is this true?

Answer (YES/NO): NO